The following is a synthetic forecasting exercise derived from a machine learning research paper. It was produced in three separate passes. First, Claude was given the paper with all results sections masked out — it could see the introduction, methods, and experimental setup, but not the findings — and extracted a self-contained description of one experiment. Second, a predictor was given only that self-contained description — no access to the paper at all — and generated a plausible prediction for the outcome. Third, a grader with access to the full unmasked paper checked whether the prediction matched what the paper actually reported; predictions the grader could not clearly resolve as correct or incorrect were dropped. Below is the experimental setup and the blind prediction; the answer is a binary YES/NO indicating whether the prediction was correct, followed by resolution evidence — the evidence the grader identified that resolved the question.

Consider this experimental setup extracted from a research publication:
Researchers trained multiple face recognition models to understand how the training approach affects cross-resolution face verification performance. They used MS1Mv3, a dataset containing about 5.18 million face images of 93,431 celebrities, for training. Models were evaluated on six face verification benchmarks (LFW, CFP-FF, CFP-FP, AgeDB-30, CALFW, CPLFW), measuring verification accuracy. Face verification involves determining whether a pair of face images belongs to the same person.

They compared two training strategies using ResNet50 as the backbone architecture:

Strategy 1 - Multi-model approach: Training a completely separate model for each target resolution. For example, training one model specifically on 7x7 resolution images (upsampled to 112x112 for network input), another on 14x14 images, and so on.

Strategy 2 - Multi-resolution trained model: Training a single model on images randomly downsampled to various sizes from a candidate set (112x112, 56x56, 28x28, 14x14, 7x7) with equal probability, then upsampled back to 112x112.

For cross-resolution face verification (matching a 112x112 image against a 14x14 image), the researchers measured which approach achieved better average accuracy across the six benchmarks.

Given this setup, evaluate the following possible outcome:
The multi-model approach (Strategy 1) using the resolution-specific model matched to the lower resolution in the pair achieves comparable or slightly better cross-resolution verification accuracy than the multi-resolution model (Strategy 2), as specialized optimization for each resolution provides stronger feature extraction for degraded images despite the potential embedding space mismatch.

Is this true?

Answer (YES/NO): NO